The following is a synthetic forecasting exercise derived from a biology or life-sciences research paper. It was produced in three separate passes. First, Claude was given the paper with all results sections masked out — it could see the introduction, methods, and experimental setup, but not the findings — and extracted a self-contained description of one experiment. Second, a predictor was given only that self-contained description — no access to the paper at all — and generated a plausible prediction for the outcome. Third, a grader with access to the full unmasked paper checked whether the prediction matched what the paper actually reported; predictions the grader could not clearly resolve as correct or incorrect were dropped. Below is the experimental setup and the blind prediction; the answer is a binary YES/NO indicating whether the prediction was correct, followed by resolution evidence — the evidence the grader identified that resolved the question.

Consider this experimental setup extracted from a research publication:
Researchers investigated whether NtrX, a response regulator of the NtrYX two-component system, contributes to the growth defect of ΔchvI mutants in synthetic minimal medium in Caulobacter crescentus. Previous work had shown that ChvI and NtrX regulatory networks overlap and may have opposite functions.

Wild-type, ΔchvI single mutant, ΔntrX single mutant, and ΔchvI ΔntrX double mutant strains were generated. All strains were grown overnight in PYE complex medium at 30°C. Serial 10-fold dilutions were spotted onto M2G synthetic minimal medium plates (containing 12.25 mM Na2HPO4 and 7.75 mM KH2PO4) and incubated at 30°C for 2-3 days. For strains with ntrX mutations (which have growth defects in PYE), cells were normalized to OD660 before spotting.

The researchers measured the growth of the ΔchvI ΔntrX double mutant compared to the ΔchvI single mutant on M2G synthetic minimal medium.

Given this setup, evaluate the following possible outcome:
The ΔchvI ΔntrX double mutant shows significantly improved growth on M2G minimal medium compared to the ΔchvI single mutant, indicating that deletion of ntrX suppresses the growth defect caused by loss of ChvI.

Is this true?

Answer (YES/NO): YES